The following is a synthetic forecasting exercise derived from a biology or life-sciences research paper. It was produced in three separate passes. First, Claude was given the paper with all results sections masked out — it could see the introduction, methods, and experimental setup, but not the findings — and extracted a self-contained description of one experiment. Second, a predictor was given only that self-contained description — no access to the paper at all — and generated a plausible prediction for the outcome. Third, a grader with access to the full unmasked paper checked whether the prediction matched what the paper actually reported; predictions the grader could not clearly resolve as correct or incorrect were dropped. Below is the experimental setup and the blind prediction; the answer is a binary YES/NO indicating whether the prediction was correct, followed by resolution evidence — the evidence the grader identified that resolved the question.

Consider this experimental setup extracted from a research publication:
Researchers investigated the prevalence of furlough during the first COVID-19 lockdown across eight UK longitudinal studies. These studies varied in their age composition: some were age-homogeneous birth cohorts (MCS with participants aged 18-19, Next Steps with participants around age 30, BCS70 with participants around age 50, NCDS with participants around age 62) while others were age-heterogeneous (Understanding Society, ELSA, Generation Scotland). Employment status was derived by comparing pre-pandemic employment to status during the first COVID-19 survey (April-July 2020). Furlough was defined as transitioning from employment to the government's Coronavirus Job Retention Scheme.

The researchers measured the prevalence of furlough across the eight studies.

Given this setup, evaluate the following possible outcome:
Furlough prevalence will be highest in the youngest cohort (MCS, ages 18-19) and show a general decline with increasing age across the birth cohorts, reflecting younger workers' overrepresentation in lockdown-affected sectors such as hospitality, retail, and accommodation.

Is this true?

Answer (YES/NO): NO